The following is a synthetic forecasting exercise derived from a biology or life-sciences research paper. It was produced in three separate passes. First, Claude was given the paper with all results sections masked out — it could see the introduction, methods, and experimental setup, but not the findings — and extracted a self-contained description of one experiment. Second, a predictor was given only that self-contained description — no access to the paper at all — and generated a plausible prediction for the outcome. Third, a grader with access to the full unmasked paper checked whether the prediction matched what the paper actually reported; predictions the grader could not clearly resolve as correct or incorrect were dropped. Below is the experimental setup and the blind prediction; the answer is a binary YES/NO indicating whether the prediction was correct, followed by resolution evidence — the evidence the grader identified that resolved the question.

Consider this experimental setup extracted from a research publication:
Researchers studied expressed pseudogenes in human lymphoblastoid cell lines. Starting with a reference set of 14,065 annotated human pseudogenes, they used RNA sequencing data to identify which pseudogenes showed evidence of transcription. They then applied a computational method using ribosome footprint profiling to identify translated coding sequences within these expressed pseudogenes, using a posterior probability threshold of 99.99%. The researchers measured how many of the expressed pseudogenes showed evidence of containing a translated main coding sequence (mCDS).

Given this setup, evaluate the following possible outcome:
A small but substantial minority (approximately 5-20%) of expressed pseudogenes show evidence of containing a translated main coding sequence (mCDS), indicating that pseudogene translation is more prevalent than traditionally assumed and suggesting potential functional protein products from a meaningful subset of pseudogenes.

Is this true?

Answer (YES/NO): NO